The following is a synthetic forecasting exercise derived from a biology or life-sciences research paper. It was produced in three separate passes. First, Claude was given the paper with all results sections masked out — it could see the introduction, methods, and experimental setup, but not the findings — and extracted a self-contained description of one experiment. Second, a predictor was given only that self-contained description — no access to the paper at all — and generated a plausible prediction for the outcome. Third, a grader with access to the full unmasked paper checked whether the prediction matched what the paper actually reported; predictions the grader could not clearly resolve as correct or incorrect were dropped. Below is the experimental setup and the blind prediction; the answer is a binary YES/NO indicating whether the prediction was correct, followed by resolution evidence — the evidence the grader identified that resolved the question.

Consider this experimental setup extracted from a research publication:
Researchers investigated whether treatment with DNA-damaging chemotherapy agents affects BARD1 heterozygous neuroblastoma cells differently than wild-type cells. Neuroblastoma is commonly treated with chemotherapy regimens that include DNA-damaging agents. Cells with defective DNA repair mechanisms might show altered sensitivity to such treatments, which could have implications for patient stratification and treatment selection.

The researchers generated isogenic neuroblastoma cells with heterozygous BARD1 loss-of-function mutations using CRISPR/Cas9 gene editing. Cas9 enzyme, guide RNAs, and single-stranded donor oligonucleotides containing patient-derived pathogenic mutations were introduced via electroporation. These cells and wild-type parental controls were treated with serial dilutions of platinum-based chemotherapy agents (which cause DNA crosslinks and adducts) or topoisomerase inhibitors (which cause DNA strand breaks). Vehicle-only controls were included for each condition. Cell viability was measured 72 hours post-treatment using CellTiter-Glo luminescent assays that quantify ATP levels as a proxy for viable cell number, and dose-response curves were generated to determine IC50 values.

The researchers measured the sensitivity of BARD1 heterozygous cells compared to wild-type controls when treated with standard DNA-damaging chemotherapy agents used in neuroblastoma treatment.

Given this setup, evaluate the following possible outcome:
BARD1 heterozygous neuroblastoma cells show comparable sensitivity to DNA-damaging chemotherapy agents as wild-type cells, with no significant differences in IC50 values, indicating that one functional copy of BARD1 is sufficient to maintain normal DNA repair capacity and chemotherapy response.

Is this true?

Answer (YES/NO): NO